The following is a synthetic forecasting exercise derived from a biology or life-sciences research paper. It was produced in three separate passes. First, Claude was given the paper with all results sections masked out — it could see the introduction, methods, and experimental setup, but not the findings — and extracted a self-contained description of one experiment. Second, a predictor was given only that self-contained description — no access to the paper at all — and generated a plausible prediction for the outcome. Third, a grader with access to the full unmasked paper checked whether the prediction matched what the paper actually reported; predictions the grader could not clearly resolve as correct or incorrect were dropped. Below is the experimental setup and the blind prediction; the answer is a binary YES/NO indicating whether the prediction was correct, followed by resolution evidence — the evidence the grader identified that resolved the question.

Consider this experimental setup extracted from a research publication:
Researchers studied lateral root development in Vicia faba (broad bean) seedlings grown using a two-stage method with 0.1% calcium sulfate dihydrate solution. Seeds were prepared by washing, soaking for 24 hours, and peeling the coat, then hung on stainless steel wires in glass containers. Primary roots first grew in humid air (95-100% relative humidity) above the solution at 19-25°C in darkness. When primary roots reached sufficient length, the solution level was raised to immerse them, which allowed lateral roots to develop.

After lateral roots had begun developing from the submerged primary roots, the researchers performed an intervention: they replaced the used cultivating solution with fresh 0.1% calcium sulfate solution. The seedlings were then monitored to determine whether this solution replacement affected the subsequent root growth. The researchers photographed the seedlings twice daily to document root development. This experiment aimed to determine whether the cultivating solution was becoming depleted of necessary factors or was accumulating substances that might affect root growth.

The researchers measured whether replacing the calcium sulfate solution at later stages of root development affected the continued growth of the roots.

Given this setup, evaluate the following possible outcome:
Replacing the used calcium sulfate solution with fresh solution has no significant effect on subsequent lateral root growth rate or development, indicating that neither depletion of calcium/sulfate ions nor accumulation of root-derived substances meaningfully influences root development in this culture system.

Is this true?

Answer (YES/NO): YES